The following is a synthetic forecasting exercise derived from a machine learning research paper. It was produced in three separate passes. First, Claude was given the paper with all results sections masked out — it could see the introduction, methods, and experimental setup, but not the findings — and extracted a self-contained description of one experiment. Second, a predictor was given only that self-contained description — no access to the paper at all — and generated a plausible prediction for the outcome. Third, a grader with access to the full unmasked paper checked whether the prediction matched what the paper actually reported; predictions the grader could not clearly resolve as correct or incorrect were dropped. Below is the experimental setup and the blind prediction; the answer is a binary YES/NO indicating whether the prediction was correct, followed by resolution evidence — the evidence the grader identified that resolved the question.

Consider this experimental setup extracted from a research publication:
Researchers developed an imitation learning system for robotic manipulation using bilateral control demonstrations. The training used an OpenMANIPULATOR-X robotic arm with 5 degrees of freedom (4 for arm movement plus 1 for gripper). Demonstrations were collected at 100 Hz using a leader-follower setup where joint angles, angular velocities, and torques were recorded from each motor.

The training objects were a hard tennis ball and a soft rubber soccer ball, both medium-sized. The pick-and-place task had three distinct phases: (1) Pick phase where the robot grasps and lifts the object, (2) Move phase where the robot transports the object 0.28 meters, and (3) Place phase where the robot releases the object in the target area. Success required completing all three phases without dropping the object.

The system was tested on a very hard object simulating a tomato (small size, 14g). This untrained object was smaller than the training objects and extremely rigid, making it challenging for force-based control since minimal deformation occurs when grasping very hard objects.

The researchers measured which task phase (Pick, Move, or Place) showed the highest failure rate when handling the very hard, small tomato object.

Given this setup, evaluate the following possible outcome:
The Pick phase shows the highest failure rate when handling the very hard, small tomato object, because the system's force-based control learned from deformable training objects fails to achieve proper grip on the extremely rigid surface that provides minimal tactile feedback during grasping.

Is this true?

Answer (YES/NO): YES